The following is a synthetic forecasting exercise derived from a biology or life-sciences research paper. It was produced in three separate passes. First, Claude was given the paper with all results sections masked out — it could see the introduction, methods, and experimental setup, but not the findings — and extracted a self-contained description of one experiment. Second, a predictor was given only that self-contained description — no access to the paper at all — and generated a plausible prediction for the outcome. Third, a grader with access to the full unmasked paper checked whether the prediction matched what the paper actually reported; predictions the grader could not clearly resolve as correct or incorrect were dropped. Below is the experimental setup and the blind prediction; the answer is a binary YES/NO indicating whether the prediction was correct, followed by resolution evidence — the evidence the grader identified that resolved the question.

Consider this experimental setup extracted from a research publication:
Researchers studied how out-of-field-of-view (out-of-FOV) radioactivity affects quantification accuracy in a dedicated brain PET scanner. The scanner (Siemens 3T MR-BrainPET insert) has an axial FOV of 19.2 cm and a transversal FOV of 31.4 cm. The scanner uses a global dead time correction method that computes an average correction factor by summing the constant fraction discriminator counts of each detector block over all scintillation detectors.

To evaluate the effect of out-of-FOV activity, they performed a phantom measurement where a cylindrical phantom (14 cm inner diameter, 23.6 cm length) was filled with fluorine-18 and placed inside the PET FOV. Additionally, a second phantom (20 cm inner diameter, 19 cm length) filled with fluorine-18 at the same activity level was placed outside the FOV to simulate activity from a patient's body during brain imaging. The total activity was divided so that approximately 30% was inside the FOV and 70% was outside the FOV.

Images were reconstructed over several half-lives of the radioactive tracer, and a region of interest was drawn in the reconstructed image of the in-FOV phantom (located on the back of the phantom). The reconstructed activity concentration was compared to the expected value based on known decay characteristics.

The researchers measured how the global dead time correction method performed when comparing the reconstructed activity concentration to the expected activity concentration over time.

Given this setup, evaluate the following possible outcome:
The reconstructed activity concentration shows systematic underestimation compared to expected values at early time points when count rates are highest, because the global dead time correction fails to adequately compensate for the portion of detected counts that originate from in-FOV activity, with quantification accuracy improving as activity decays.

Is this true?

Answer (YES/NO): NO